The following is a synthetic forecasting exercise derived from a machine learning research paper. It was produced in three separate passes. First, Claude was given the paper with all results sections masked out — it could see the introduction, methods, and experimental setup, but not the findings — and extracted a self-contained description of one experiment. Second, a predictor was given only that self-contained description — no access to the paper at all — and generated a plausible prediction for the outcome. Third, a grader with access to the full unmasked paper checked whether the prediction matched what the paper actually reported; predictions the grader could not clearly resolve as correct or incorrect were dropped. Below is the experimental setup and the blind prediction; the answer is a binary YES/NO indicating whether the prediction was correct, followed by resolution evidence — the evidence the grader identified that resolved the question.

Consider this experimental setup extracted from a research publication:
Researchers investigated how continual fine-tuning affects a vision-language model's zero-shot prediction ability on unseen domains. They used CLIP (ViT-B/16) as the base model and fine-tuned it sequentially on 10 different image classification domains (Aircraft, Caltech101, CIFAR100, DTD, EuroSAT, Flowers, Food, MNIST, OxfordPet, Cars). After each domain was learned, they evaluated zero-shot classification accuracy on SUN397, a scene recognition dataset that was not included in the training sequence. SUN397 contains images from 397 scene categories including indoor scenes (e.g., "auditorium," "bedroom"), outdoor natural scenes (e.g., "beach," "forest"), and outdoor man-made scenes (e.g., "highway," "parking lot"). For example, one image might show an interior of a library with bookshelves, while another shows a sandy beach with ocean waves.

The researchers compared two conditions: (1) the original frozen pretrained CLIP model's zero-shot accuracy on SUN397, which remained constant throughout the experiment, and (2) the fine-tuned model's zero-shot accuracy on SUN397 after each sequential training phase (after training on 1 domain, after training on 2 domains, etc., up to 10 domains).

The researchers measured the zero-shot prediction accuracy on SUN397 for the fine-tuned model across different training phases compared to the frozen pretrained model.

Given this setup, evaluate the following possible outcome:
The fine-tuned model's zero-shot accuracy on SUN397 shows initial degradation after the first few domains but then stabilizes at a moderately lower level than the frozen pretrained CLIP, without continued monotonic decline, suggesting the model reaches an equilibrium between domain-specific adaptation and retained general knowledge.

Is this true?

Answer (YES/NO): NO